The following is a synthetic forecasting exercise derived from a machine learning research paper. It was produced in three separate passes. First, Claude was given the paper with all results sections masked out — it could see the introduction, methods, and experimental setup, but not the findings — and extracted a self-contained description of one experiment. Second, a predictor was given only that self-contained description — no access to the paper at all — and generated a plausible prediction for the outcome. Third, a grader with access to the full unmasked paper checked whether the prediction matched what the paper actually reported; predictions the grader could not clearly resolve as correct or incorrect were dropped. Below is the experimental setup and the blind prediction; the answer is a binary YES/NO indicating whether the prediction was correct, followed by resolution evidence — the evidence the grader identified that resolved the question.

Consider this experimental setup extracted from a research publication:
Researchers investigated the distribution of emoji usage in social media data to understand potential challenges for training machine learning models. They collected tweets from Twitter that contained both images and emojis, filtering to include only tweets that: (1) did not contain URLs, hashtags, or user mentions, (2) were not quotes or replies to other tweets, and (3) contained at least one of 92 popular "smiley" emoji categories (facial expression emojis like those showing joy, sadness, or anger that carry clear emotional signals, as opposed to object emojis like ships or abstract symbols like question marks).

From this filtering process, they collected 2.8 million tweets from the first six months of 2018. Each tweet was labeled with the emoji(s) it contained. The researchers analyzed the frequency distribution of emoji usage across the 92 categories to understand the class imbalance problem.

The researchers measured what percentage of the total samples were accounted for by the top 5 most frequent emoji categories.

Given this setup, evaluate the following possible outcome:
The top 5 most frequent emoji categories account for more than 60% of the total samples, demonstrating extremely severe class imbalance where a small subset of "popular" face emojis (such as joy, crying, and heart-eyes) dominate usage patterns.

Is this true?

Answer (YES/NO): NO